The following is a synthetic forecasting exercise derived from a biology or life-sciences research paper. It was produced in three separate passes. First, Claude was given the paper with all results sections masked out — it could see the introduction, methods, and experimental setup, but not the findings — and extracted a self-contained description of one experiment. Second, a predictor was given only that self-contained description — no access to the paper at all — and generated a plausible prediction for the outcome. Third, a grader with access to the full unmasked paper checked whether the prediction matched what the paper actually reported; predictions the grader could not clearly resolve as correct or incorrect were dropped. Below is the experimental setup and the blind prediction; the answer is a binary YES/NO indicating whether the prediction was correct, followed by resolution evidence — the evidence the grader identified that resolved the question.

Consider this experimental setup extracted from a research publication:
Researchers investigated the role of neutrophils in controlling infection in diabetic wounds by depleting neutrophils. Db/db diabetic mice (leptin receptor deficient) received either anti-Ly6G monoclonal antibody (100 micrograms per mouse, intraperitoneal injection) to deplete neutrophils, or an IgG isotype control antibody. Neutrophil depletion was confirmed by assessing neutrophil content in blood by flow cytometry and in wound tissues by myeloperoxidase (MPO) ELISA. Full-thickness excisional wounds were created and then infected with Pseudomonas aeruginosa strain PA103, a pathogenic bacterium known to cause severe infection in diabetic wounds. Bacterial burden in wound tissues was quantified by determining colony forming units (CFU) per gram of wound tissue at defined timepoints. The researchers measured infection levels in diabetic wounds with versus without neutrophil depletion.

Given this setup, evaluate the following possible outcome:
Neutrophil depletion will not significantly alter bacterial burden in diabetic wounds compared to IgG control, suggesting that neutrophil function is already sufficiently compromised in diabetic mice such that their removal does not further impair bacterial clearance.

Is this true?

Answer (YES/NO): NO